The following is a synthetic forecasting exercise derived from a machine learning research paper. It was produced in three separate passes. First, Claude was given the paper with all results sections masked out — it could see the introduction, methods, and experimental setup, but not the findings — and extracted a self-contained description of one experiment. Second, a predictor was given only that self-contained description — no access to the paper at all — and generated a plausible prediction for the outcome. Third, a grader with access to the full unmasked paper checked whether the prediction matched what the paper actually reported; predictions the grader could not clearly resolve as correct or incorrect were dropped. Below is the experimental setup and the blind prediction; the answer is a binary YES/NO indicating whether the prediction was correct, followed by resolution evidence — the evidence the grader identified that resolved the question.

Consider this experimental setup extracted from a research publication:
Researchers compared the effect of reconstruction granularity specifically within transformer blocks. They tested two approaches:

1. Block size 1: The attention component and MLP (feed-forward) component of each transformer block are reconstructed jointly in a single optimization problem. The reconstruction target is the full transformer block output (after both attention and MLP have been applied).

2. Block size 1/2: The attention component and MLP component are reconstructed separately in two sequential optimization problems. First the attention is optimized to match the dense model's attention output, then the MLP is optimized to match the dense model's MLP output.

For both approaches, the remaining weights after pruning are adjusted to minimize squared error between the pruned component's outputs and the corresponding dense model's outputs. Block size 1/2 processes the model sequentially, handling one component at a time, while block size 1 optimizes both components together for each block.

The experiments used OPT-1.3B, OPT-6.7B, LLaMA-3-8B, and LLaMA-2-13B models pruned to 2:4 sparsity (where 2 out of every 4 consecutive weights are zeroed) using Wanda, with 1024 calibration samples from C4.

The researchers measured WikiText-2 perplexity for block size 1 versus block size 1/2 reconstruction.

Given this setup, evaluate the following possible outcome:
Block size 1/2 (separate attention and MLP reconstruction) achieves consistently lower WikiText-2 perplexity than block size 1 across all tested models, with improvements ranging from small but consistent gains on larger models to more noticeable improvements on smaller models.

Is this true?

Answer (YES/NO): YES